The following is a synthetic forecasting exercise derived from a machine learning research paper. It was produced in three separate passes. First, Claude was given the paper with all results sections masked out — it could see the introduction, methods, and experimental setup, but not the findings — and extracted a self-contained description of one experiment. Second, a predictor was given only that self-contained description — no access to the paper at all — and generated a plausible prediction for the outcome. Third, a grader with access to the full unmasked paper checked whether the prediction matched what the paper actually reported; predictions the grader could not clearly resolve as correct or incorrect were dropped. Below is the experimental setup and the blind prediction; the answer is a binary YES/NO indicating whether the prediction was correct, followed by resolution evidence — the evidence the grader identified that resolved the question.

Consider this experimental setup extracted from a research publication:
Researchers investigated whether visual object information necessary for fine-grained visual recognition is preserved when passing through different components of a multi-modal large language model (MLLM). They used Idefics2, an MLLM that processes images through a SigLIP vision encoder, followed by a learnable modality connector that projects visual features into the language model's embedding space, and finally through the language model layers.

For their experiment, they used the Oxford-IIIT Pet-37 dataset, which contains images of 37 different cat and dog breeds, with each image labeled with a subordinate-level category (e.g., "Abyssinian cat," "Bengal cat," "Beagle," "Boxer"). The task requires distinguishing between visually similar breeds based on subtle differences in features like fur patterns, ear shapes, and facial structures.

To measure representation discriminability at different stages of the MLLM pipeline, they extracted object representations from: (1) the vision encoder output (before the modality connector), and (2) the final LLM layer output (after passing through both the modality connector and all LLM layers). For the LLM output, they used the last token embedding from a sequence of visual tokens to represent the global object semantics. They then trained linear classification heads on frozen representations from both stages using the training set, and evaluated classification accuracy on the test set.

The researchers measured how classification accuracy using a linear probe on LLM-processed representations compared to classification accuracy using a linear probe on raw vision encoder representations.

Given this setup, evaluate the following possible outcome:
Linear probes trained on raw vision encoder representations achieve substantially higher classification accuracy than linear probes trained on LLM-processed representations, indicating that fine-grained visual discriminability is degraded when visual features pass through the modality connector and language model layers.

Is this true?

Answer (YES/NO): NO